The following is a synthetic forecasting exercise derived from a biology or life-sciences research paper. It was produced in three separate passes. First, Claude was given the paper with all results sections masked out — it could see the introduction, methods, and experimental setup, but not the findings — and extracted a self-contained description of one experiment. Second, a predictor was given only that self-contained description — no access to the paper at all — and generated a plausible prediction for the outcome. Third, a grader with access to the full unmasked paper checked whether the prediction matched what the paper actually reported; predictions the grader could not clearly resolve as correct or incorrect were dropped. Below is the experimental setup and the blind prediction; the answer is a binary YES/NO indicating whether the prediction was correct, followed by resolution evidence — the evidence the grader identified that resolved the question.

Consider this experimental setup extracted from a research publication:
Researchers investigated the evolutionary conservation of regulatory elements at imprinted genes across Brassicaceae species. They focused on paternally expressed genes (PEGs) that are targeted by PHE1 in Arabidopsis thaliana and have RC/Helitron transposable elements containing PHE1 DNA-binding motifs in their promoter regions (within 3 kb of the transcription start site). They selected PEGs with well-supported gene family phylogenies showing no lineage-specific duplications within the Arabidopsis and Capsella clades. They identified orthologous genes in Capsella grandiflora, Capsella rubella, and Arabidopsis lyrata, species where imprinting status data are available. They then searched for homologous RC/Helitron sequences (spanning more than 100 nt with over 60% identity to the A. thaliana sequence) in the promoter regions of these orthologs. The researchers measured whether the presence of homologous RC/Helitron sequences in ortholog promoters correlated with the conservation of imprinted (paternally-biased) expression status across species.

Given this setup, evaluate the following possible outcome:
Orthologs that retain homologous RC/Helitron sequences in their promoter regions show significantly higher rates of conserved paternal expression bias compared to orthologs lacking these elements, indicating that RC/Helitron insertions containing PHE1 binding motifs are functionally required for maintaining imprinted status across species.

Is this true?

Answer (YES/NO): NO